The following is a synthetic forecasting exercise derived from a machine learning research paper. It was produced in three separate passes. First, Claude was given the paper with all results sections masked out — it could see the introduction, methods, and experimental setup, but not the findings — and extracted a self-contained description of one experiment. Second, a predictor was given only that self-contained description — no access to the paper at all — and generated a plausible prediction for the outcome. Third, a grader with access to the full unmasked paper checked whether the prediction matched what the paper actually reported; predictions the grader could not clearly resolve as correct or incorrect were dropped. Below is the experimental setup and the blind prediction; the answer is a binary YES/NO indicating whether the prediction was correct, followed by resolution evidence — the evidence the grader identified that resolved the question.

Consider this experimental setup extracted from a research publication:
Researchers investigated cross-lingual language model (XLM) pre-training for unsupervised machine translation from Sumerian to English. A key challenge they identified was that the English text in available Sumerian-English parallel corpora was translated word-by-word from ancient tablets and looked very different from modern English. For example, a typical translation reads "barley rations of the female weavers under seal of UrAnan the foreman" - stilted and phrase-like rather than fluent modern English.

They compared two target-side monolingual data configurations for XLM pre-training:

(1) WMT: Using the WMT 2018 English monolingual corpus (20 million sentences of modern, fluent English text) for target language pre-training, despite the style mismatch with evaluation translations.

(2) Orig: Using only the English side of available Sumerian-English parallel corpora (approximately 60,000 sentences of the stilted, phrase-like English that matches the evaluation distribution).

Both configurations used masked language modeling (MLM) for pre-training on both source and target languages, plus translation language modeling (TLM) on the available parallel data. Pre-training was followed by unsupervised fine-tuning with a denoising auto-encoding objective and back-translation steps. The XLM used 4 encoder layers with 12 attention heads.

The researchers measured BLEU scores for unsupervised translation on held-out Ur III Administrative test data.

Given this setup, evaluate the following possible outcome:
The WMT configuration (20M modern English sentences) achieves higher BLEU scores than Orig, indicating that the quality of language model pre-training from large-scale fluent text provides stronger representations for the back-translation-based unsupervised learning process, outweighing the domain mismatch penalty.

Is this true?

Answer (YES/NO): NO